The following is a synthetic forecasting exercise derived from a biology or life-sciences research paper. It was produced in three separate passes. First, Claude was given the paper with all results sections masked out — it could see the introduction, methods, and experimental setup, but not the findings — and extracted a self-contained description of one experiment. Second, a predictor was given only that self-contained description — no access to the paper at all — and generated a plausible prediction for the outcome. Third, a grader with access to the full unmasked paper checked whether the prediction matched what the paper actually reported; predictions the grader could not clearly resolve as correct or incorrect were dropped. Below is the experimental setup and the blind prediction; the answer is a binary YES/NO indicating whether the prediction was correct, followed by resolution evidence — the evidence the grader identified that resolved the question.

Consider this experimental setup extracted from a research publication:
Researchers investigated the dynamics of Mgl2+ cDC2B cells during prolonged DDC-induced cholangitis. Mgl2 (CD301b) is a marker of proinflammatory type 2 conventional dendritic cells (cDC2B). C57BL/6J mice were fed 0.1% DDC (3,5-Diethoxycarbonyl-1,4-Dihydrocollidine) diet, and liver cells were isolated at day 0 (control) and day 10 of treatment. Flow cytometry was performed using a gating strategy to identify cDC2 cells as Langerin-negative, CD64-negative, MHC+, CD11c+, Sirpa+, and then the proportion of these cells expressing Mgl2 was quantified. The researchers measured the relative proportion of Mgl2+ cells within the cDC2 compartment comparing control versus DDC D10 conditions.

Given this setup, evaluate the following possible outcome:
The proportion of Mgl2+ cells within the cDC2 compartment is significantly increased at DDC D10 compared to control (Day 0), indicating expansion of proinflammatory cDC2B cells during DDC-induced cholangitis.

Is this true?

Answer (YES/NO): NO